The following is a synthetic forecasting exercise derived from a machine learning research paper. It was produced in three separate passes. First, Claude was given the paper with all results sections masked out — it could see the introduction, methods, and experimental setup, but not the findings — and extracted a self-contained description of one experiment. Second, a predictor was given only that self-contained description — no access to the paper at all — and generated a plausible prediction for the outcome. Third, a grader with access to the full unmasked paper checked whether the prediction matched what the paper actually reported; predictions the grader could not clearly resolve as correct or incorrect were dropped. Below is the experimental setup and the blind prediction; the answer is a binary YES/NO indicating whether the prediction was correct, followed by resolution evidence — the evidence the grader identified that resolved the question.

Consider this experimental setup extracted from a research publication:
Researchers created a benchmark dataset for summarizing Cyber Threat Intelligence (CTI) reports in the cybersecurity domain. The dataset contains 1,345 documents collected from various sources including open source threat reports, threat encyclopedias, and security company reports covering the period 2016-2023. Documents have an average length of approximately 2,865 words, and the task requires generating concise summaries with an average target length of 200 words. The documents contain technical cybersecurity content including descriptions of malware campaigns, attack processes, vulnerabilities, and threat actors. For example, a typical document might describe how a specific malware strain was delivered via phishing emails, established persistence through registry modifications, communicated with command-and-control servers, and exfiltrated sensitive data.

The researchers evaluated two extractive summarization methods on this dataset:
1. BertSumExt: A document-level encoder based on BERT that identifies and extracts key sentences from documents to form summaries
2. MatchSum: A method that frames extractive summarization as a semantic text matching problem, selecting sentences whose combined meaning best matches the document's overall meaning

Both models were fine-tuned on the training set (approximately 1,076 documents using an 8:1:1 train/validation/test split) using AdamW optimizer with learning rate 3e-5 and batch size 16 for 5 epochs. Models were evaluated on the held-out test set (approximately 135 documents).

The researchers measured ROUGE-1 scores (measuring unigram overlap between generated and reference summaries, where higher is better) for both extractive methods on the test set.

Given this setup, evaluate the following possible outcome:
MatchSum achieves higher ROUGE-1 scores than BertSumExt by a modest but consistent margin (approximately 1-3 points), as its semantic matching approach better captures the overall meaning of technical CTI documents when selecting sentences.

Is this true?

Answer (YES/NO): NO